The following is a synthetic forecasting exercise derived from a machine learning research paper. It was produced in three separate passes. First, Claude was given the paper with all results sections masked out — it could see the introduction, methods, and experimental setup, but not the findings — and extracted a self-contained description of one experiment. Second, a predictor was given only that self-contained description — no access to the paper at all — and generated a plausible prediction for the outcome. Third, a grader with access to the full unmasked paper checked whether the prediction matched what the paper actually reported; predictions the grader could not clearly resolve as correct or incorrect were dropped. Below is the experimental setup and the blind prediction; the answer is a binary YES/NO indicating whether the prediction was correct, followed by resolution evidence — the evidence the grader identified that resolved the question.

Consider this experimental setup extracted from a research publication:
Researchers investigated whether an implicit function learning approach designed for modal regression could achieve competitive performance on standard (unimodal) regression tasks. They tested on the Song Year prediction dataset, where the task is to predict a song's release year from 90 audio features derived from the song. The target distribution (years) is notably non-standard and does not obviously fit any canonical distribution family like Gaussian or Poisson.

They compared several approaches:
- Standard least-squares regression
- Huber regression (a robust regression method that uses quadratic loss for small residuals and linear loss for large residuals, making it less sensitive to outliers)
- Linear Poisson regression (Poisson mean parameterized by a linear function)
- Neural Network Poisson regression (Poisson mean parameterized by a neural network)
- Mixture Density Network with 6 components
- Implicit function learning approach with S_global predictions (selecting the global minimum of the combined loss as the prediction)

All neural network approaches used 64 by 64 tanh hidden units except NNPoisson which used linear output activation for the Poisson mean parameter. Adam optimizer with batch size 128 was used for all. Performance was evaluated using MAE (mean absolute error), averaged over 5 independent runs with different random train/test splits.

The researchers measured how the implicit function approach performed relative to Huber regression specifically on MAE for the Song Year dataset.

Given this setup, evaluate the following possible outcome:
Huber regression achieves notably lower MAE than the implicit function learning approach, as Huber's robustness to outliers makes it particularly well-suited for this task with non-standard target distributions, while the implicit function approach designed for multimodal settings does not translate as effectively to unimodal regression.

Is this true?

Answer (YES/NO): NO